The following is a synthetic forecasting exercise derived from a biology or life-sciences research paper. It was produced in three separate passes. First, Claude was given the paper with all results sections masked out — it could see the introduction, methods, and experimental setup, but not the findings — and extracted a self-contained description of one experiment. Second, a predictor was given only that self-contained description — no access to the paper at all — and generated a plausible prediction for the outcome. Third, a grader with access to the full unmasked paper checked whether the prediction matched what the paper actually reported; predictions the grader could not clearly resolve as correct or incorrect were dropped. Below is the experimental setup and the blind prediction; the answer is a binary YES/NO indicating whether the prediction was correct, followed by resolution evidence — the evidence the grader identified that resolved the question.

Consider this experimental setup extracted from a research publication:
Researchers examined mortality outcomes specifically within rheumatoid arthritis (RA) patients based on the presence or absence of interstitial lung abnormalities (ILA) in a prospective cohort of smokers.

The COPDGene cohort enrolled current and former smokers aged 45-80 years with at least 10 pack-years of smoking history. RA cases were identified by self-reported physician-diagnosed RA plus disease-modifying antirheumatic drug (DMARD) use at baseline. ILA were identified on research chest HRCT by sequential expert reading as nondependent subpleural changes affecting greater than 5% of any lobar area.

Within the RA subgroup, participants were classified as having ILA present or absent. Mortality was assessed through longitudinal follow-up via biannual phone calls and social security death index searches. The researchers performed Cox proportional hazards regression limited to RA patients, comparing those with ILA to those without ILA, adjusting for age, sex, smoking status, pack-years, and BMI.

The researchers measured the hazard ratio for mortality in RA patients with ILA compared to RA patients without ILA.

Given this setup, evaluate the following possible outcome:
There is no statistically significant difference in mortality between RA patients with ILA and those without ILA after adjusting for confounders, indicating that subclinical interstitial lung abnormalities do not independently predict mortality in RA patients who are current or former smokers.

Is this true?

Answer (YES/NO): NO